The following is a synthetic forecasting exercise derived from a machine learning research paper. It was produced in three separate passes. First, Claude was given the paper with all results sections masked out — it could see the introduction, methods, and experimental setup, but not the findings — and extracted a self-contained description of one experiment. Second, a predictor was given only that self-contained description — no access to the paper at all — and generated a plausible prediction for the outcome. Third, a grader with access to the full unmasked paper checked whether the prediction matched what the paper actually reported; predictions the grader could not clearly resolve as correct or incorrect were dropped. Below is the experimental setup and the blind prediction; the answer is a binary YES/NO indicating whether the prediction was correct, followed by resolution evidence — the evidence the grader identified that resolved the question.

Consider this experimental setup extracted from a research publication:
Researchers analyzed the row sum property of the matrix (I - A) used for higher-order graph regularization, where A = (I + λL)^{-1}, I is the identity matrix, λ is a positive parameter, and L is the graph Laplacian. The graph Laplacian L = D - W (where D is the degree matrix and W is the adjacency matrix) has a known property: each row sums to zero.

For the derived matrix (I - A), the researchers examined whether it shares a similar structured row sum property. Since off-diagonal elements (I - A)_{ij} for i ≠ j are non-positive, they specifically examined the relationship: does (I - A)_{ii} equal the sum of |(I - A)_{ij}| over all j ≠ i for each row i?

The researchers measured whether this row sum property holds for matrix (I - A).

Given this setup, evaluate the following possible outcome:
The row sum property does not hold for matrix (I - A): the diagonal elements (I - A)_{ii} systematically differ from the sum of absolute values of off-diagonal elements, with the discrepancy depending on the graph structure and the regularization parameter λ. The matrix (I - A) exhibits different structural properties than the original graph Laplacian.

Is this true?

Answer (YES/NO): NO